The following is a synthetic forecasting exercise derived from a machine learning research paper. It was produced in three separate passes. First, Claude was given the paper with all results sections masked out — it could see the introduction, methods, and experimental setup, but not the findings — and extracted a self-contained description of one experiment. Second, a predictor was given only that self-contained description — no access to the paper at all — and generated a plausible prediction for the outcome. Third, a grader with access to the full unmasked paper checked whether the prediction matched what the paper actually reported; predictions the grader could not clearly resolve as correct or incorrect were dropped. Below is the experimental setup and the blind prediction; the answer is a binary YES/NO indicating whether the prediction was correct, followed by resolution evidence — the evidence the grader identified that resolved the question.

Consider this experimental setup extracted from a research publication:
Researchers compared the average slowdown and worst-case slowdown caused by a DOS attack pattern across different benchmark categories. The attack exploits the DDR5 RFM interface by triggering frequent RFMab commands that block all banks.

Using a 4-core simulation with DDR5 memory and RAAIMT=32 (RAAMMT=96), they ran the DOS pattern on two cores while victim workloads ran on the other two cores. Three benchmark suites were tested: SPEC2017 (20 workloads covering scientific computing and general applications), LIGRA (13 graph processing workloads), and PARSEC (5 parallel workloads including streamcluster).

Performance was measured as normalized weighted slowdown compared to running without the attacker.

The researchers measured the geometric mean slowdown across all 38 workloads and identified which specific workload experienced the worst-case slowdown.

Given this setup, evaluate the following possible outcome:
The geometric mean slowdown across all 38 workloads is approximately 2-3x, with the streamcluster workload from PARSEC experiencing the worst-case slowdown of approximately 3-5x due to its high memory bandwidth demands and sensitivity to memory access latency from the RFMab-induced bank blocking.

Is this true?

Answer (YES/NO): NO